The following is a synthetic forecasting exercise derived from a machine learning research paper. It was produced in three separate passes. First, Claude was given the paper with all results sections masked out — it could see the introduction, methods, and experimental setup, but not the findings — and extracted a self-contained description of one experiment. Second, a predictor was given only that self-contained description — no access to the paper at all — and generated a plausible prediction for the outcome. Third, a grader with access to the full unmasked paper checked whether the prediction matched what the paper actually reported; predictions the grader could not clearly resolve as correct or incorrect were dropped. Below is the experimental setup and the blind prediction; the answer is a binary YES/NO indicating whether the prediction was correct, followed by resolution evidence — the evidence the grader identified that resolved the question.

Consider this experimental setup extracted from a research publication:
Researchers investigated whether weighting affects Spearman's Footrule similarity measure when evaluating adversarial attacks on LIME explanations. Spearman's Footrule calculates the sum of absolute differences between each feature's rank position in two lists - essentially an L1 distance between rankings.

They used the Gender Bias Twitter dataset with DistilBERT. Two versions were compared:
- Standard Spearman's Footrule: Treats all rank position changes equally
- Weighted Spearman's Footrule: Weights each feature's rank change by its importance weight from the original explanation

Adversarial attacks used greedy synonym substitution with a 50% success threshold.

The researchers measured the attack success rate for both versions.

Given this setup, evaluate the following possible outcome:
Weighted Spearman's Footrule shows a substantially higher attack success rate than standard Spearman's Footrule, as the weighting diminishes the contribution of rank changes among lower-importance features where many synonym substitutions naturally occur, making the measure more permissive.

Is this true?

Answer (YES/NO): NO